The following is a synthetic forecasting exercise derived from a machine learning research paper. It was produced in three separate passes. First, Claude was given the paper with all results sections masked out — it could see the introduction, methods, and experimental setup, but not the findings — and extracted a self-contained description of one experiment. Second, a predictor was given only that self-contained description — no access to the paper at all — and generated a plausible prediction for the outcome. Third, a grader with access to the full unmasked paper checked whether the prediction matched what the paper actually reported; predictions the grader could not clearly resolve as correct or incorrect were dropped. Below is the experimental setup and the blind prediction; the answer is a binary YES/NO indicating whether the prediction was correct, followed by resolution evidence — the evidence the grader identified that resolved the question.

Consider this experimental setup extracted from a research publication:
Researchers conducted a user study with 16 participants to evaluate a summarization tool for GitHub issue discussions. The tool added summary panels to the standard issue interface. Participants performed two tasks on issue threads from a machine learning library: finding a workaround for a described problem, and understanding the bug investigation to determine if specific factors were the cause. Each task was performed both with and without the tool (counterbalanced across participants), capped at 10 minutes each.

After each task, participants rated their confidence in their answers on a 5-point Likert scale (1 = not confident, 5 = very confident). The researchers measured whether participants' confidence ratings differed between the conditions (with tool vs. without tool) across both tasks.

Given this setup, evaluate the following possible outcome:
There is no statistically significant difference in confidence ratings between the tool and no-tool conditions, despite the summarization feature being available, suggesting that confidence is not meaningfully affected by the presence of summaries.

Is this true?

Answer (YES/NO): YES